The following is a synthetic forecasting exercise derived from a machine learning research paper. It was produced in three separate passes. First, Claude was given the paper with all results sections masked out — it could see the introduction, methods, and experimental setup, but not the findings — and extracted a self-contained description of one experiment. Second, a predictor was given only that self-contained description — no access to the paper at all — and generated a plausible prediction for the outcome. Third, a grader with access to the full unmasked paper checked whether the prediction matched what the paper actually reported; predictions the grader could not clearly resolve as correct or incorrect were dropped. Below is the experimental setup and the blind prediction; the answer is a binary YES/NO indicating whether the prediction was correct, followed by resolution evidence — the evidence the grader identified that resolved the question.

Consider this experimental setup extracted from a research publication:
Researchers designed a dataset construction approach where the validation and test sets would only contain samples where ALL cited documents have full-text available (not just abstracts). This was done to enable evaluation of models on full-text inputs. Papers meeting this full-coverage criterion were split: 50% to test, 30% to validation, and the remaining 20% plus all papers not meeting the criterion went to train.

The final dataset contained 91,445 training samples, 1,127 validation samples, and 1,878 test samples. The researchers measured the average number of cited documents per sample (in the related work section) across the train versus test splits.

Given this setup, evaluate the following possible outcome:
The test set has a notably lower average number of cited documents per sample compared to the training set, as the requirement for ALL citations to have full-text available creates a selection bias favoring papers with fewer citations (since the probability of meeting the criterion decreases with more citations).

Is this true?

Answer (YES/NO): YES